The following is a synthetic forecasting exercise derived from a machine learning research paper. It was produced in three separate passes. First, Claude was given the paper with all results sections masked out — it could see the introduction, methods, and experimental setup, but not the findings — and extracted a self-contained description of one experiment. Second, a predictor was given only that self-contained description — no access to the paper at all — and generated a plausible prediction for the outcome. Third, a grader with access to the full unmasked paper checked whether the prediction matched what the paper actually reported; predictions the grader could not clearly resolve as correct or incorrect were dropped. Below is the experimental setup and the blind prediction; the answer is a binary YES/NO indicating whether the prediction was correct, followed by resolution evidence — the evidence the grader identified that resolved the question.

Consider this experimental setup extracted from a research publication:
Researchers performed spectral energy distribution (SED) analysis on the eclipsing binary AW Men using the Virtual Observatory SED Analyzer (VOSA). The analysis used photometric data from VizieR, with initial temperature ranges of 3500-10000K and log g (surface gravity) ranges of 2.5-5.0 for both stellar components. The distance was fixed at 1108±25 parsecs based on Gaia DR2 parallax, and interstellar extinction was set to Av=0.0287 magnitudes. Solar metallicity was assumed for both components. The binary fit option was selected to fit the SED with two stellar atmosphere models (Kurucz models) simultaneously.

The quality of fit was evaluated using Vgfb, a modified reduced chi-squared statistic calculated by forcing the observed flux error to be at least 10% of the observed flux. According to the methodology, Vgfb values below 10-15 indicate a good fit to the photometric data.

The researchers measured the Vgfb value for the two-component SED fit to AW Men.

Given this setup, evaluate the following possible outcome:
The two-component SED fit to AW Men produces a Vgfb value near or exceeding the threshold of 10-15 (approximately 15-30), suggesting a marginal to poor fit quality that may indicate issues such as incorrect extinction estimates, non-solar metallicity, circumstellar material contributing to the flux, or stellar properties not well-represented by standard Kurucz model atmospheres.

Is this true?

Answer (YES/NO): NO